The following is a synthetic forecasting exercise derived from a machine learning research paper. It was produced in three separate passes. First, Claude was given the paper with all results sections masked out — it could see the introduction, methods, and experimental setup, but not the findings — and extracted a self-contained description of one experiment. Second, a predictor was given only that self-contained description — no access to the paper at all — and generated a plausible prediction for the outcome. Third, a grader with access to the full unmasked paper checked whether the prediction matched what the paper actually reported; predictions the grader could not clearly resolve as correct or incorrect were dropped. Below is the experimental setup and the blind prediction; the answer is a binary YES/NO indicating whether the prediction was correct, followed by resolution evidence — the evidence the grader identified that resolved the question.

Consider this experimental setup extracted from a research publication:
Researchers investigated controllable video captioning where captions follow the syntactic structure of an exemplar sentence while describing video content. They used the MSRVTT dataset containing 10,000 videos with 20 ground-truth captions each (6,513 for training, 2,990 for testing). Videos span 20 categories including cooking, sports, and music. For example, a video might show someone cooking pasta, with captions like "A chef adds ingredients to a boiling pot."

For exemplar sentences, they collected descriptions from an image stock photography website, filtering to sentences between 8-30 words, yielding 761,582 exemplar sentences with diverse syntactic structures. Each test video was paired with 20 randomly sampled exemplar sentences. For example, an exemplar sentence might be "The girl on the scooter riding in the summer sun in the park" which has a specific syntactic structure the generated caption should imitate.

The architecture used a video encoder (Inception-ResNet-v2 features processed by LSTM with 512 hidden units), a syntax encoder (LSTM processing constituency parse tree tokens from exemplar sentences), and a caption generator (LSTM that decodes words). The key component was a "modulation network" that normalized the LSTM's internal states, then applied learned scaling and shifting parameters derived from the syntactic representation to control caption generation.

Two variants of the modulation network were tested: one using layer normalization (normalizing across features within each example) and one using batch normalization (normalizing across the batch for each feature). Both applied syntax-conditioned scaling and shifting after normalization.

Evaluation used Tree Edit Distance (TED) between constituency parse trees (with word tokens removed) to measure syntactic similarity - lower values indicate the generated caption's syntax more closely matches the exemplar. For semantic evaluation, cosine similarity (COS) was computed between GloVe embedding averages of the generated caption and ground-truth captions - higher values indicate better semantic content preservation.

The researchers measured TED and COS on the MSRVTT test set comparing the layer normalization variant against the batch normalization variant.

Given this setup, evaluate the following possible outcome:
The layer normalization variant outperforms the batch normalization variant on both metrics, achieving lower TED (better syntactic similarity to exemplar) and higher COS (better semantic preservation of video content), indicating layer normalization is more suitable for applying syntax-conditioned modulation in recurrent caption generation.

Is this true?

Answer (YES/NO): YES